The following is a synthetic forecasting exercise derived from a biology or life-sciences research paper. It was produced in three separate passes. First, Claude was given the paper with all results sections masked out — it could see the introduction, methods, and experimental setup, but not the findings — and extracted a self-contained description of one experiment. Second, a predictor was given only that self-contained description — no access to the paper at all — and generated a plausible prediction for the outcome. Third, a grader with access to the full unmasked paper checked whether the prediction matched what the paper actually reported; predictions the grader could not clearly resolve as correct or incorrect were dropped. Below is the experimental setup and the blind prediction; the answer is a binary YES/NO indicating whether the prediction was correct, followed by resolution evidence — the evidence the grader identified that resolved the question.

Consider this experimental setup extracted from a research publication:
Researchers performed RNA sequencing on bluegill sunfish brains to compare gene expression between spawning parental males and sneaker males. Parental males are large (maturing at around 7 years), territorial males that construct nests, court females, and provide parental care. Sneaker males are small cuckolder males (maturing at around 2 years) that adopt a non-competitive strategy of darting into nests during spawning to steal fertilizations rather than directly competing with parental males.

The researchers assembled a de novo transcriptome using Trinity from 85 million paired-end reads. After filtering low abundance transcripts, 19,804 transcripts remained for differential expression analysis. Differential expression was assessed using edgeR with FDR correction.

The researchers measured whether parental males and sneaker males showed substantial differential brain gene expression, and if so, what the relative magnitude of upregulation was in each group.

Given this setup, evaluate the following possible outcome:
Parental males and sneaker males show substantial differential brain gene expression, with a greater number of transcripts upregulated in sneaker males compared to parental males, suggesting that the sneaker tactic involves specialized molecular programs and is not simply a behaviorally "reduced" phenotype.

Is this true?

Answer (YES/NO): YES